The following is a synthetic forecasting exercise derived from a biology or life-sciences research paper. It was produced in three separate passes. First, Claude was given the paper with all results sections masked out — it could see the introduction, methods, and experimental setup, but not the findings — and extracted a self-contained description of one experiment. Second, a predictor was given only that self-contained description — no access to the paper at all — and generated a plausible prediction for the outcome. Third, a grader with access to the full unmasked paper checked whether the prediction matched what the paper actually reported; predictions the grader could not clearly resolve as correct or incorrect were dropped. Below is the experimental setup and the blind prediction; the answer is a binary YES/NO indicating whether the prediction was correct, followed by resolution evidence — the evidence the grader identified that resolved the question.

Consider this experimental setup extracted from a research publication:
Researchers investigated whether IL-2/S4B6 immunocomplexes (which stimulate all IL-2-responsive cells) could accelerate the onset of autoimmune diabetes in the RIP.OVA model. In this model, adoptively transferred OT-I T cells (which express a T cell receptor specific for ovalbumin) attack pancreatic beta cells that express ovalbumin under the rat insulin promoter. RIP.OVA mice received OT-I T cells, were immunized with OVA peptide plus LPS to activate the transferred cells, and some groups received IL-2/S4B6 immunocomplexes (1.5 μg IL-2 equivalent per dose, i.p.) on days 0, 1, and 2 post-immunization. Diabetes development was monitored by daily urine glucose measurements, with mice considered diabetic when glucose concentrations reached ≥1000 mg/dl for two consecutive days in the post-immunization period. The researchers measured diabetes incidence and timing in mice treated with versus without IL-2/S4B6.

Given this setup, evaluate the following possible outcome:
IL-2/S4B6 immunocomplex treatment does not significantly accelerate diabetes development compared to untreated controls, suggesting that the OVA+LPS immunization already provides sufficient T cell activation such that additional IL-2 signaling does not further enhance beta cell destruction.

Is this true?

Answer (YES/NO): NO